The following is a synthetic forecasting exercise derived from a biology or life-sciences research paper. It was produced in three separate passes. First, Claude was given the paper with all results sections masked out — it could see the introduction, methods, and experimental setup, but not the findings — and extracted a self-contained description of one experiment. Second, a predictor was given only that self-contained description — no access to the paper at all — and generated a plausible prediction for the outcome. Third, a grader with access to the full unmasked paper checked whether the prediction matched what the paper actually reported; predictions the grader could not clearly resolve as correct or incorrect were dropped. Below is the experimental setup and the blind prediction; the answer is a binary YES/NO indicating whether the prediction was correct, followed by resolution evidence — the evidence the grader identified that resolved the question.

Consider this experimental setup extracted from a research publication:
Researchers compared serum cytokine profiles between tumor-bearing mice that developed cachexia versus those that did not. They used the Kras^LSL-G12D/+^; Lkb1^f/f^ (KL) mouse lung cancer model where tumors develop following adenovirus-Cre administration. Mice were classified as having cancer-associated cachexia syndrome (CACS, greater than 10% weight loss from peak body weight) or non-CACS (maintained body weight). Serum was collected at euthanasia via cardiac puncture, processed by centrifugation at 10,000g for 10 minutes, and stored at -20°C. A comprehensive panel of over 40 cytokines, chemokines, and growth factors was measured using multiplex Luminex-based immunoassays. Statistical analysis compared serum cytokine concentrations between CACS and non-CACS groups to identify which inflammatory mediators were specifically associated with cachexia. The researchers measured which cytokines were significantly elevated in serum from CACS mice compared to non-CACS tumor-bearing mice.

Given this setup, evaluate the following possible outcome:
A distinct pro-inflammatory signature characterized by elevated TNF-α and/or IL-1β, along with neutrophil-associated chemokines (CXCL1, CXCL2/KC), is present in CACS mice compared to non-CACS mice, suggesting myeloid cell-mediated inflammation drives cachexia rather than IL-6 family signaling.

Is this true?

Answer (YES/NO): NO